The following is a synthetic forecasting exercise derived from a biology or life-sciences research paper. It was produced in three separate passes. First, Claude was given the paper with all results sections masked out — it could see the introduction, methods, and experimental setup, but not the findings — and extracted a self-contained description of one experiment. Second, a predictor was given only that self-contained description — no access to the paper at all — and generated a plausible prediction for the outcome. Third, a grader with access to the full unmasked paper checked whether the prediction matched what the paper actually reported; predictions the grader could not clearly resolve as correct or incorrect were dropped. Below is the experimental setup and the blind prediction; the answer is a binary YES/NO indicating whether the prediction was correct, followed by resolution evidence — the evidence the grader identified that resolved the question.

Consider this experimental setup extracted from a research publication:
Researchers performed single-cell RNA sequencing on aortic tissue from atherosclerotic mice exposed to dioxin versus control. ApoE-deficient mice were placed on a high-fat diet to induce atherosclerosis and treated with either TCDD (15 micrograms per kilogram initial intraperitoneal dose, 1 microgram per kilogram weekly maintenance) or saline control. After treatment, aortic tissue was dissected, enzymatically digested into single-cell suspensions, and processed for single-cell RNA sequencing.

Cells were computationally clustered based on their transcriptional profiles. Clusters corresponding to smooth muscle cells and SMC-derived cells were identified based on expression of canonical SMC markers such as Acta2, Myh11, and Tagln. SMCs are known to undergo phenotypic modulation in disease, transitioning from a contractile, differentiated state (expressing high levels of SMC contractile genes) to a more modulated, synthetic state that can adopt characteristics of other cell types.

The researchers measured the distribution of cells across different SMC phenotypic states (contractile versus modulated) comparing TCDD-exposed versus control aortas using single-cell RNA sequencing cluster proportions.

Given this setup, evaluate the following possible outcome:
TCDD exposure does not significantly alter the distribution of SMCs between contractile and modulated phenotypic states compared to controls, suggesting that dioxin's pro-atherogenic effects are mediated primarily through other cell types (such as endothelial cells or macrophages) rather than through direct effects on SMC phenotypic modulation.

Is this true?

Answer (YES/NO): NO